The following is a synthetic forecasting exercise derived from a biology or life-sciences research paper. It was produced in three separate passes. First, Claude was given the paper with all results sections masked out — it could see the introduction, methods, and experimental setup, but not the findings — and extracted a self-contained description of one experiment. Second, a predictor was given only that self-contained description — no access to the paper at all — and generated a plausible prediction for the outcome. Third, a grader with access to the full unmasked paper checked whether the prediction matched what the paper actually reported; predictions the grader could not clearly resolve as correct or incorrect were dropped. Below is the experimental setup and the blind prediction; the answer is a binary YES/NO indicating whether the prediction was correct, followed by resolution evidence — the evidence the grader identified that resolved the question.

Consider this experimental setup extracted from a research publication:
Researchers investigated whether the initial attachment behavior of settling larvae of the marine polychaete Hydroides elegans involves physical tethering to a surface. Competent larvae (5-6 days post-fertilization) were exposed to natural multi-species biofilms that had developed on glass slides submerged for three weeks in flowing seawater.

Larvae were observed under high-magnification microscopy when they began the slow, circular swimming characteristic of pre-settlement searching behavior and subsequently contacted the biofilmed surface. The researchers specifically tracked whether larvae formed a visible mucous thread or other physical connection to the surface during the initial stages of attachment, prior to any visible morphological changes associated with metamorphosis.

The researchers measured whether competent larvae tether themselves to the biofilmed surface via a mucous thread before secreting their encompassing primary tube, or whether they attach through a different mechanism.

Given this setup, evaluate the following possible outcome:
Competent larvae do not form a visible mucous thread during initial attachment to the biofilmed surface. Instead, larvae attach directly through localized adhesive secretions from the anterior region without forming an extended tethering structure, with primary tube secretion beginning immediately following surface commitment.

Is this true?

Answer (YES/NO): NO